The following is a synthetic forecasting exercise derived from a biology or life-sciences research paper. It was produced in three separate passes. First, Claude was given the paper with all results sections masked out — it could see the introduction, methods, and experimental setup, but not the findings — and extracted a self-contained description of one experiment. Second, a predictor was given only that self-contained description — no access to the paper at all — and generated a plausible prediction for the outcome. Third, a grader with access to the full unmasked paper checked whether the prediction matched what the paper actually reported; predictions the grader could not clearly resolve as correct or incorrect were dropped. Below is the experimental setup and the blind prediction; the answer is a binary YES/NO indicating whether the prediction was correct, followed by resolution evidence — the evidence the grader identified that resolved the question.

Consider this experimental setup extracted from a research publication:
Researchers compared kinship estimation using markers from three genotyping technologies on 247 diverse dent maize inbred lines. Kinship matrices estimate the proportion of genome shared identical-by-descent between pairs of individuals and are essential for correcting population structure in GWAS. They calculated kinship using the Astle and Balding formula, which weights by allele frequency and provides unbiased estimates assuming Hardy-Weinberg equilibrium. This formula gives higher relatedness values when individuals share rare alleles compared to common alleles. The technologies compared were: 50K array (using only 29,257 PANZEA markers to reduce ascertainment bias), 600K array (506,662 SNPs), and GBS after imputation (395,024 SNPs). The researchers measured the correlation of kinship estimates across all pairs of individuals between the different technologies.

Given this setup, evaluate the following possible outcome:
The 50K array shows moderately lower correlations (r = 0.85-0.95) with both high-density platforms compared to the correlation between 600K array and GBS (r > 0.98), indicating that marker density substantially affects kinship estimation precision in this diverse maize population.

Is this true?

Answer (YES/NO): NO